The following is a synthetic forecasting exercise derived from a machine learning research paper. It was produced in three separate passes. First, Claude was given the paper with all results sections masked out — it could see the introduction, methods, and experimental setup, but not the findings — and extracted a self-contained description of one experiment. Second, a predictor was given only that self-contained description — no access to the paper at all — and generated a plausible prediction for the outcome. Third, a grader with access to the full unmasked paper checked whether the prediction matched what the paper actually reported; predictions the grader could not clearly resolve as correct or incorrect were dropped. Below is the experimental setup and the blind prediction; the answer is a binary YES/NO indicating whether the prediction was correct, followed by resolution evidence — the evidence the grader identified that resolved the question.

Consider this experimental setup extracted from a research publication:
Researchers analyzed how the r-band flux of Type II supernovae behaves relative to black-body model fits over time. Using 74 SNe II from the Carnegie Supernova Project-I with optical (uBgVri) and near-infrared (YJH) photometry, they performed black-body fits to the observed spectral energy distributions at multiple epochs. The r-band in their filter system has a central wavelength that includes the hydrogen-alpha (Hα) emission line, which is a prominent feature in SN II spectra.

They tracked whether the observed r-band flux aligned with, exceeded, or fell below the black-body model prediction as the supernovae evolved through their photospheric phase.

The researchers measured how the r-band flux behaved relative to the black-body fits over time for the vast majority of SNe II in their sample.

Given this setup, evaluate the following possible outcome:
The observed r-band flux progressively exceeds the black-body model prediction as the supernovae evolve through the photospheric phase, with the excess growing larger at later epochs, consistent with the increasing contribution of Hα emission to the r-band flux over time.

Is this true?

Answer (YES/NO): YES